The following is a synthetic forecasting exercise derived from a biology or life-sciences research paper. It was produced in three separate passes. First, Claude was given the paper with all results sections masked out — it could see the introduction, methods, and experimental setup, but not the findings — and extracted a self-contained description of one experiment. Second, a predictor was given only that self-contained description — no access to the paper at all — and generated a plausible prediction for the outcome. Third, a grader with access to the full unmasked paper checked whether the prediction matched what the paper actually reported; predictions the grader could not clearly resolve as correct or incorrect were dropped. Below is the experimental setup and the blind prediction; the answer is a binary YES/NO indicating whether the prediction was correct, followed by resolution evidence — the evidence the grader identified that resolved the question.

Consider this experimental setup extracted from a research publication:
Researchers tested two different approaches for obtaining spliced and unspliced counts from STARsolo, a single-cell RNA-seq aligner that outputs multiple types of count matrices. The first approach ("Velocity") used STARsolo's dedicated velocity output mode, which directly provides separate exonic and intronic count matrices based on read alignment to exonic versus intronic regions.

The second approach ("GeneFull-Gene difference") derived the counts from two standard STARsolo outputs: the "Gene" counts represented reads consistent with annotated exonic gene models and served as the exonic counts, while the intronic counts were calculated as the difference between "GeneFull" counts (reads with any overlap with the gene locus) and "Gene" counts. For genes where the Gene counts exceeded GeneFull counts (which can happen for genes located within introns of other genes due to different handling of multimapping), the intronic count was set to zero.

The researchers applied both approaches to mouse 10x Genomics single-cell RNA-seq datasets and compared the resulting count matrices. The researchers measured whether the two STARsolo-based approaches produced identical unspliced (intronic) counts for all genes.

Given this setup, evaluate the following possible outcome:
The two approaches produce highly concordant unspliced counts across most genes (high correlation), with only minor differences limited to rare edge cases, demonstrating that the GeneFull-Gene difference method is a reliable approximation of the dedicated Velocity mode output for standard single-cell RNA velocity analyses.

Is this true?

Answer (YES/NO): NO